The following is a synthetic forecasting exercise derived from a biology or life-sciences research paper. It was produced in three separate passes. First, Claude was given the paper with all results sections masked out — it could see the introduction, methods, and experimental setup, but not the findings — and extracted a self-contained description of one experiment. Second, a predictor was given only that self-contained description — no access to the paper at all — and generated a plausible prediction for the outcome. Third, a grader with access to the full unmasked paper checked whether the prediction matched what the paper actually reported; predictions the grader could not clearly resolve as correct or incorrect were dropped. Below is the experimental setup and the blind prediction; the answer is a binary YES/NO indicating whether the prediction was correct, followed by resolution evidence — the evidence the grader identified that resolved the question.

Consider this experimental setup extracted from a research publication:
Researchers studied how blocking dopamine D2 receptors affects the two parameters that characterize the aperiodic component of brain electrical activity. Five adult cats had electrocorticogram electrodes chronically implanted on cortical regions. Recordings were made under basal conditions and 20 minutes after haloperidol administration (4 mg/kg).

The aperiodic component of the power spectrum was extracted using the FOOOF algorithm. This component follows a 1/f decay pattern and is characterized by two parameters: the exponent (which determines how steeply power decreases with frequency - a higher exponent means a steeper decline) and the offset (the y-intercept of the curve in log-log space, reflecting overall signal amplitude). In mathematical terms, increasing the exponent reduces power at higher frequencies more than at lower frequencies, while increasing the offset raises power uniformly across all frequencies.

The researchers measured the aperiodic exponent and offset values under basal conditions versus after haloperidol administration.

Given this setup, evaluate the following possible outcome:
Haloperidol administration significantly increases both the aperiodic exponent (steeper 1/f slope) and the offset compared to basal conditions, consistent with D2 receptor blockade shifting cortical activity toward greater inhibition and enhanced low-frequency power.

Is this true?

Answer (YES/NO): NO